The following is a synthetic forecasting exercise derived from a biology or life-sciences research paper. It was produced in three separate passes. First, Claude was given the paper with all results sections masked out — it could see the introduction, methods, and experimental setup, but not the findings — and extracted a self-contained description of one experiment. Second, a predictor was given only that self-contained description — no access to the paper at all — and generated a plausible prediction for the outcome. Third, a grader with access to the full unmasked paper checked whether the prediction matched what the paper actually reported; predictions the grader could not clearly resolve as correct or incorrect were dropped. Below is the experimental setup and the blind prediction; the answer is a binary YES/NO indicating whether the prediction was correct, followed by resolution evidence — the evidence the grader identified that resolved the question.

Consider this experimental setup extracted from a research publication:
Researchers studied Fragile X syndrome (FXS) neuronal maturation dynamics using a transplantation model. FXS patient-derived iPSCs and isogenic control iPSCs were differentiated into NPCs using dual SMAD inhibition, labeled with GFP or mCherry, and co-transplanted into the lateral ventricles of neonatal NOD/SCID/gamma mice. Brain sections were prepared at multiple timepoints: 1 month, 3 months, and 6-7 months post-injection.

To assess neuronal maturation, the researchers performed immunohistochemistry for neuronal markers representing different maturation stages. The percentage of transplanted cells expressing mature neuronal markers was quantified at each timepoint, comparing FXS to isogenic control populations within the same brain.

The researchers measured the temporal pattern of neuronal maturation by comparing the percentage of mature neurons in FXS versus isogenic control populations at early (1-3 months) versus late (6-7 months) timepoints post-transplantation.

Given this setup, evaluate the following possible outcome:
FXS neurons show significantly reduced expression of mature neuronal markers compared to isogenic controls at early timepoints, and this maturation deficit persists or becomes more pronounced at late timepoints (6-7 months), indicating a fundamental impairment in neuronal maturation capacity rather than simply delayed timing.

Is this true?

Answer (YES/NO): NO